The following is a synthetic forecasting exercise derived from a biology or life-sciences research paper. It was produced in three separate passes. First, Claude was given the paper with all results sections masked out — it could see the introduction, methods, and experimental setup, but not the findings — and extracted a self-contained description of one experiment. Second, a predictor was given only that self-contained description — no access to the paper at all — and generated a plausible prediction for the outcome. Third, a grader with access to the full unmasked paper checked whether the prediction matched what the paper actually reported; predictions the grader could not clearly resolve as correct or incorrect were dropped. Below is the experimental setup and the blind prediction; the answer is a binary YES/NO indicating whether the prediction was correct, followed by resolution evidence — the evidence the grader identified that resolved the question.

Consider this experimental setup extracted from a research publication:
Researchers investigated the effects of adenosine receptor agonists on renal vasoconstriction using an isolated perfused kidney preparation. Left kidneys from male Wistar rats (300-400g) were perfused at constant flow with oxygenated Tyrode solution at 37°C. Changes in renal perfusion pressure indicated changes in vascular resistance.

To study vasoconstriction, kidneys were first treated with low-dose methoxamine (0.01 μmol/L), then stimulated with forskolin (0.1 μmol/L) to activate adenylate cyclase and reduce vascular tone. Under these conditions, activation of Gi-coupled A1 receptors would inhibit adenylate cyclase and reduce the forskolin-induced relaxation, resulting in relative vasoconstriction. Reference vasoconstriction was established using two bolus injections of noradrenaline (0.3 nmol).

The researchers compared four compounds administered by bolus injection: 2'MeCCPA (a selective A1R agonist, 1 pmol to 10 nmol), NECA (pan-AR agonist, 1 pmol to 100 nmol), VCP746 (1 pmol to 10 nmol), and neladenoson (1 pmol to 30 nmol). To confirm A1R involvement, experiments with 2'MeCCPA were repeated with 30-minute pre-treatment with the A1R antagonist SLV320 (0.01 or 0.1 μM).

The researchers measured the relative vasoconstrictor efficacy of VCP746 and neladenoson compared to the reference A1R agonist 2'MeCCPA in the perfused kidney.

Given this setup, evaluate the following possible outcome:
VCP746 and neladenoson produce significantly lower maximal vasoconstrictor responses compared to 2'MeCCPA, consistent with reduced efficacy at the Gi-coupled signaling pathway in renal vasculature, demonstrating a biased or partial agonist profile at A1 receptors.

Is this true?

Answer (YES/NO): NO